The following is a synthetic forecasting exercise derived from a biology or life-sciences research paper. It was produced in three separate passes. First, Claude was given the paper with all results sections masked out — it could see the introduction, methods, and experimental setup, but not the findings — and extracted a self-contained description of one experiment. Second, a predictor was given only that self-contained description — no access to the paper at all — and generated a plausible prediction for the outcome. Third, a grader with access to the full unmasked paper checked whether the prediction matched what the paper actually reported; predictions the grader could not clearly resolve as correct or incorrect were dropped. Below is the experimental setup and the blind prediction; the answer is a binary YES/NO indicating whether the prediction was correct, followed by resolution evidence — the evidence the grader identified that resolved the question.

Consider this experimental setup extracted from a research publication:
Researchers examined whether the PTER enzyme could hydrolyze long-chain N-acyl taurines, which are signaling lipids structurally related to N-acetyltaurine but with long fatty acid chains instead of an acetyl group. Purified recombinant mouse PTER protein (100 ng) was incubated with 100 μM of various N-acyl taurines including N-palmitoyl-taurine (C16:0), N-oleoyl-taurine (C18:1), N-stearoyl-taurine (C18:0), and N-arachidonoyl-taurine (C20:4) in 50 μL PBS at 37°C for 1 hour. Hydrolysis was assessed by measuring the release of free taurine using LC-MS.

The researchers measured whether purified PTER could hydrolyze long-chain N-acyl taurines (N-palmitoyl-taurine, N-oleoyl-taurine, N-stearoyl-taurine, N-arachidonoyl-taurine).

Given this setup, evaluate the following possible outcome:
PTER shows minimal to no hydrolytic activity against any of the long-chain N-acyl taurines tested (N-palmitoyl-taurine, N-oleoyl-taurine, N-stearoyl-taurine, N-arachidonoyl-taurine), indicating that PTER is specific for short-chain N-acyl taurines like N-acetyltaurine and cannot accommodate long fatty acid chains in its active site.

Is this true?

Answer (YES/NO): YES